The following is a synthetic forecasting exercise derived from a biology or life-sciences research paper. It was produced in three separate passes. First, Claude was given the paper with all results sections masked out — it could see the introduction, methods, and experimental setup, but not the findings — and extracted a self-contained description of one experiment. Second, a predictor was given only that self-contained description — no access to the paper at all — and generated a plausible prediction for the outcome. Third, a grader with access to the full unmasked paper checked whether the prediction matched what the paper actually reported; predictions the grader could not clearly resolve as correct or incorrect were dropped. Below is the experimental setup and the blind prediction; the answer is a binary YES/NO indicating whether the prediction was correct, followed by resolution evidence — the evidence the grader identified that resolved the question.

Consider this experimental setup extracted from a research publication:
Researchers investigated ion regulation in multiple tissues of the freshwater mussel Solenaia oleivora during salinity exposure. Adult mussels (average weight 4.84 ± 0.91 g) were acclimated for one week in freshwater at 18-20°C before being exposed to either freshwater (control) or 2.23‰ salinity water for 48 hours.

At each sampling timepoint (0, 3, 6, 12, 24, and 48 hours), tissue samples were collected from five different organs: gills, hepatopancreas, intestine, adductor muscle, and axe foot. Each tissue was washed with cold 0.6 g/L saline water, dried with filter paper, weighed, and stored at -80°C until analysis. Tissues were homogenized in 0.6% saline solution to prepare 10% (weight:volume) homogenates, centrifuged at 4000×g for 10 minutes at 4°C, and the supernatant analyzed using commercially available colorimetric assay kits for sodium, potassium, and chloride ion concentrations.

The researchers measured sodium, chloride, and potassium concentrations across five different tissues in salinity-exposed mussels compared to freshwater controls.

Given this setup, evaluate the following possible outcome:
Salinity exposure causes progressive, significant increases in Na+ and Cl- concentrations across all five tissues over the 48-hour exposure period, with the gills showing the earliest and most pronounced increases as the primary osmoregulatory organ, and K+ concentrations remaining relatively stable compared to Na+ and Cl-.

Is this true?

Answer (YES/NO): NO